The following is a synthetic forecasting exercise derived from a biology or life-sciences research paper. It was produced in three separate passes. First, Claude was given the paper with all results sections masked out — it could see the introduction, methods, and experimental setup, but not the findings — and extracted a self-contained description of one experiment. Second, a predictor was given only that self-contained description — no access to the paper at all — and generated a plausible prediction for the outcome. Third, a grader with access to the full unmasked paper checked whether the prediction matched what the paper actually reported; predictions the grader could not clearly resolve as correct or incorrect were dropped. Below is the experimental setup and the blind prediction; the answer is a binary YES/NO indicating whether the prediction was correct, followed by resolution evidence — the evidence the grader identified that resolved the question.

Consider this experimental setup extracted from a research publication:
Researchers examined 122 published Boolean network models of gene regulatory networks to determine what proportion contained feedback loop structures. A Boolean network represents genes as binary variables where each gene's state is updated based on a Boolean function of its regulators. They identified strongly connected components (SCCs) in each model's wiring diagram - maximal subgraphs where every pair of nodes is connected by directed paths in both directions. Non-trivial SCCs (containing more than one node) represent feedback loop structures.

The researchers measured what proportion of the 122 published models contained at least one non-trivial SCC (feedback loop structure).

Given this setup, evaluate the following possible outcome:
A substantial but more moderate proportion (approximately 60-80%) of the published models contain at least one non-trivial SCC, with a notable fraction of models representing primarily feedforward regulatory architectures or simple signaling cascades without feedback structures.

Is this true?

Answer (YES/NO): NO